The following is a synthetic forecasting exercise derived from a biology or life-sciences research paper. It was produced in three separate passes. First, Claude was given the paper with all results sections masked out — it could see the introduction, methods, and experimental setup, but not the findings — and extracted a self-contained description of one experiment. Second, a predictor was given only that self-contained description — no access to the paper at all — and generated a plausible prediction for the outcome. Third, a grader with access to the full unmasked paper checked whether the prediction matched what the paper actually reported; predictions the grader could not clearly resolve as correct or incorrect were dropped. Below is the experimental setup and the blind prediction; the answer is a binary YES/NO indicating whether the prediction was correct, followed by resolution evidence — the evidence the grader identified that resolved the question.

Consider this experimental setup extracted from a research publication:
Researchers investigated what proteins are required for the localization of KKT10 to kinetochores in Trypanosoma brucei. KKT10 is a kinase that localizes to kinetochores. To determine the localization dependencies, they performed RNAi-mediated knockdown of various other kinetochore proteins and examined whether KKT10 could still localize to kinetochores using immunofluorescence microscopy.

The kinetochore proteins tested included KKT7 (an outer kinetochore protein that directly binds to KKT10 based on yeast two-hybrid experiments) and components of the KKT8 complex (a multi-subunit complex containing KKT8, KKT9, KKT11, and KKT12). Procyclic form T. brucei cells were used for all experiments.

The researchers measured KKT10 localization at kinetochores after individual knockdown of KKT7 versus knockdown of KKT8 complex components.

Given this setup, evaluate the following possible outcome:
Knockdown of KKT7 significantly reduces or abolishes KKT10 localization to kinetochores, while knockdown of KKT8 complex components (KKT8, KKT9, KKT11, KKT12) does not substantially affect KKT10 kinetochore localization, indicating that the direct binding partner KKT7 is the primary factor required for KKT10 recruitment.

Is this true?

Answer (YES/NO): NO